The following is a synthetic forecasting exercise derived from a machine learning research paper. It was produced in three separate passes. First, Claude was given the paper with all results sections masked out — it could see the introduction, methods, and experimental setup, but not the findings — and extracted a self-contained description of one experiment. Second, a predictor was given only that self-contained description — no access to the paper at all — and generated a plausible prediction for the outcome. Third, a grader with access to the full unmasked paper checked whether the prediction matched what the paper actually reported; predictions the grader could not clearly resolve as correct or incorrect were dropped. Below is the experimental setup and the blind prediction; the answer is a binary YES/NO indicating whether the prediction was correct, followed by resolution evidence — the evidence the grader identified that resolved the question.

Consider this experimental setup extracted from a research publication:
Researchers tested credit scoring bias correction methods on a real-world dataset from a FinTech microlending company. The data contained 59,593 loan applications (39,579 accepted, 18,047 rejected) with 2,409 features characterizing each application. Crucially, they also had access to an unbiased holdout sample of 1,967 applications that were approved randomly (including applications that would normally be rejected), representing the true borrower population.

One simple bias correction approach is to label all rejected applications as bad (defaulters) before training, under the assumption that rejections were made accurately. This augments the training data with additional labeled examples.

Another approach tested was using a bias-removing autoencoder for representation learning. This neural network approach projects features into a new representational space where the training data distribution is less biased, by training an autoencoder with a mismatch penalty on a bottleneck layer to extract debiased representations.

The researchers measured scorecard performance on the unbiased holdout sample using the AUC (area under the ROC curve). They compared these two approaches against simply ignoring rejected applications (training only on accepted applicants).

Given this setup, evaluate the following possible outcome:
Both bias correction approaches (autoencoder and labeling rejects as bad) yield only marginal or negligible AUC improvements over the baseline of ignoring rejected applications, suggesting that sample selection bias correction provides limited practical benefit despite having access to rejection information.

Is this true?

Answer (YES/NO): NO